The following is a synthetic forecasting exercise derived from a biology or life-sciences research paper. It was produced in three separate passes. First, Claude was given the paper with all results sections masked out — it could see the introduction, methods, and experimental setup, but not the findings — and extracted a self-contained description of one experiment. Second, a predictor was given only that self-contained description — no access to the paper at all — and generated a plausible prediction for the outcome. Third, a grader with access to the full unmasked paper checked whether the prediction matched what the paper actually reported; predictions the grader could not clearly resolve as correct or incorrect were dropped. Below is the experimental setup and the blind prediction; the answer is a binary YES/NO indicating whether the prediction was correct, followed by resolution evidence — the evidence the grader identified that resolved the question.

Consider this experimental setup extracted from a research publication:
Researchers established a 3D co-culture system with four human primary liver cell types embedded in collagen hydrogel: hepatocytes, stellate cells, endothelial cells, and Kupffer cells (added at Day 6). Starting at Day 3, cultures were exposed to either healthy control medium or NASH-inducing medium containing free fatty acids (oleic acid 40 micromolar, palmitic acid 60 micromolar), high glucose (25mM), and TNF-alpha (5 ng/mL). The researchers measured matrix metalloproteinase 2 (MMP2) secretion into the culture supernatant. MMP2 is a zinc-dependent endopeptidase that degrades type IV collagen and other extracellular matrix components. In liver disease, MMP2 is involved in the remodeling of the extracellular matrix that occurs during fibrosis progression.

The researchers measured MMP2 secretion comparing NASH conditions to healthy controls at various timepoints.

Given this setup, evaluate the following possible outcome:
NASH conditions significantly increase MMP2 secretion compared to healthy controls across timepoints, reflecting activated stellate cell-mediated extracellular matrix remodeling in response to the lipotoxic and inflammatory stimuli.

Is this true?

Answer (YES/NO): YES